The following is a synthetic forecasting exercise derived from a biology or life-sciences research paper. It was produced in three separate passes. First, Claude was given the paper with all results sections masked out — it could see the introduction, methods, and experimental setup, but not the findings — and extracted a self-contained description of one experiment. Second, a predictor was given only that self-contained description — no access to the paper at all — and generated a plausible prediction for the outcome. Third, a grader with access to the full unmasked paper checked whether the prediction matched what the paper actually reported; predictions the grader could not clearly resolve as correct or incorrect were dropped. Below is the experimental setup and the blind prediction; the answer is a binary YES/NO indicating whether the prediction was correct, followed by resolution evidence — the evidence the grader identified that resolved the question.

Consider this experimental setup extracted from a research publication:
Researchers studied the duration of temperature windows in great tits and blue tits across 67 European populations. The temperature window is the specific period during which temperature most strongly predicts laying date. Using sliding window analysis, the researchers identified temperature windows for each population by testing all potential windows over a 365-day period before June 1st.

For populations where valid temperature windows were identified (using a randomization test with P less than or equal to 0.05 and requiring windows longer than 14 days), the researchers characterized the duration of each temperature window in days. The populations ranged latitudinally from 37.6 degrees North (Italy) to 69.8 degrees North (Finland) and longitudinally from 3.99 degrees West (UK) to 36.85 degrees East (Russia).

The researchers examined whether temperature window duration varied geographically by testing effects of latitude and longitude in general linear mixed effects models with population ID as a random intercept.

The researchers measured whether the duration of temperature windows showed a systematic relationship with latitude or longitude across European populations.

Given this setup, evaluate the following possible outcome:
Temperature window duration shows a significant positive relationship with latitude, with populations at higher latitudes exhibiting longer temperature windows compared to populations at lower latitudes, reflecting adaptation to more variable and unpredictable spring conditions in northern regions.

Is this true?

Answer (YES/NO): NO